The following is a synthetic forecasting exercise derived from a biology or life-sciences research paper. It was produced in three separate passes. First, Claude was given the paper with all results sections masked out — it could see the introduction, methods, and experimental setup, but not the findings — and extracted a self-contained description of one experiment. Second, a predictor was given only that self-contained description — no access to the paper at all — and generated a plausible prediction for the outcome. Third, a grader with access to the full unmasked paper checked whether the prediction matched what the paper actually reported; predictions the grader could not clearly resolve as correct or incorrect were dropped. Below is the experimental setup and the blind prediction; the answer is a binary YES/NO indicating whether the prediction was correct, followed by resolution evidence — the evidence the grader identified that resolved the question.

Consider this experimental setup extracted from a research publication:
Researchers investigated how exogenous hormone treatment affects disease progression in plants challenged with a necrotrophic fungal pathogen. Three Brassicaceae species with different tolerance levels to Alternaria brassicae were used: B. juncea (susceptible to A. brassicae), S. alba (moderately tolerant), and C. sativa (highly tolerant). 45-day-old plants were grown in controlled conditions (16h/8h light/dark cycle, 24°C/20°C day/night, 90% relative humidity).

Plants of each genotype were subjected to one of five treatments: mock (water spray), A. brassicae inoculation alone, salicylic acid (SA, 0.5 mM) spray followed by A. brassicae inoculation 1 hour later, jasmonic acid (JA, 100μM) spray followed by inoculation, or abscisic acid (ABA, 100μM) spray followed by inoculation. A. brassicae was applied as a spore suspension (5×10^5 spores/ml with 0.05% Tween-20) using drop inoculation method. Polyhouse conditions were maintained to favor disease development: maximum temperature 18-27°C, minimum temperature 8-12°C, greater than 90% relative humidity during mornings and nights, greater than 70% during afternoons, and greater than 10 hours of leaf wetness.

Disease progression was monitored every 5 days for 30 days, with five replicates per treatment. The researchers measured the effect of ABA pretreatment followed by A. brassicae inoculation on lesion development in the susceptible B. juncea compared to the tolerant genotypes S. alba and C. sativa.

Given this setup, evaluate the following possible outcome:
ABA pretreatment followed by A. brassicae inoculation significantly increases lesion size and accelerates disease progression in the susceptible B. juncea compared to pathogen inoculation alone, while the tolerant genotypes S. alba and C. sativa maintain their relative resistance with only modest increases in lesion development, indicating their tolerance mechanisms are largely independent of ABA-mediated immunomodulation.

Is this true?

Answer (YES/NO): YES